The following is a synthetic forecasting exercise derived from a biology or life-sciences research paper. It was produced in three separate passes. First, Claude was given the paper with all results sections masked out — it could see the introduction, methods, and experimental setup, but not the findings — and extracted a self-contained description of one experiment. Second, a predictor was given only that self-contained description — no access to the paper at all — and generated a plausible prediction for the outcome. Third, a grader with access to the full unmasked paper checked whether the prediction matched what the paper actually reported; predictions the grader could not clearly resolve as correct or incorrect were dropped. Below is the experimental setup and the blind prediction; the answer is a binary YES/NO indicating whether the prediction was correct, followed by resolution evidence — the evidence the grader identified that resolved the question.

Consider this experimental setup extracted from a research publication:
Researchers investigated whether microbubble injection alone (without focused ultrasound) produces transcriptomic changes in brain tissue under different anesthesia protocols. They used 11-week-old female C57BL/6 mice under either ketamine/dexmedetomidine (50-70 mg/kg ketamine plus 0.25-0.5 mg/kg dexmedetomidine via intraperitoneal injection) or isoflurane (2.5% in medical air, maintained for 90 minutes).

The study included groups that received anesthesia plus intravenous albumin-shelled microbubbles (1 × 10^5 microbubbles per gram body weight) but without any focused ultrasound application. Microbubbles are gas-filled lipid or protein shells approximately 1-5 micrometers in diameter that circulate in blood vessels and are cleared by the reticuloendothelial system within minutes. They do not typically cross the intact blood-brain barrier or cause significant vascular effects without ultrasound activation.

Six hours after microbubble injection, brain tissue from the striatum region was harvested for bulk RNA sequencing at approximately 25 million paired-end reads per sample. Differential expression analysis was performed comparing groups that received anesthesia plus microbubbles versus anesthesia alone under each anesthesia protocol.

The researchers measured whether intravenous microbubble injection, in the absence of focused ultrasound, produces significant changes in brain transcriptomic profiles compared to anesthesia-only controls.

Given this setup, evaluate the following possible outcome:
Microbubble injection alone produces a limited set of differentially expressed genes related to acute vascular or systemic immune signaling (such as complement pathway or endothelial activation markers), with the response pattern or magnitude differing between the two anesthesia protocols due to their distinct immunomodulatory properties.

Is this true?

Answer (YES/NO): NO